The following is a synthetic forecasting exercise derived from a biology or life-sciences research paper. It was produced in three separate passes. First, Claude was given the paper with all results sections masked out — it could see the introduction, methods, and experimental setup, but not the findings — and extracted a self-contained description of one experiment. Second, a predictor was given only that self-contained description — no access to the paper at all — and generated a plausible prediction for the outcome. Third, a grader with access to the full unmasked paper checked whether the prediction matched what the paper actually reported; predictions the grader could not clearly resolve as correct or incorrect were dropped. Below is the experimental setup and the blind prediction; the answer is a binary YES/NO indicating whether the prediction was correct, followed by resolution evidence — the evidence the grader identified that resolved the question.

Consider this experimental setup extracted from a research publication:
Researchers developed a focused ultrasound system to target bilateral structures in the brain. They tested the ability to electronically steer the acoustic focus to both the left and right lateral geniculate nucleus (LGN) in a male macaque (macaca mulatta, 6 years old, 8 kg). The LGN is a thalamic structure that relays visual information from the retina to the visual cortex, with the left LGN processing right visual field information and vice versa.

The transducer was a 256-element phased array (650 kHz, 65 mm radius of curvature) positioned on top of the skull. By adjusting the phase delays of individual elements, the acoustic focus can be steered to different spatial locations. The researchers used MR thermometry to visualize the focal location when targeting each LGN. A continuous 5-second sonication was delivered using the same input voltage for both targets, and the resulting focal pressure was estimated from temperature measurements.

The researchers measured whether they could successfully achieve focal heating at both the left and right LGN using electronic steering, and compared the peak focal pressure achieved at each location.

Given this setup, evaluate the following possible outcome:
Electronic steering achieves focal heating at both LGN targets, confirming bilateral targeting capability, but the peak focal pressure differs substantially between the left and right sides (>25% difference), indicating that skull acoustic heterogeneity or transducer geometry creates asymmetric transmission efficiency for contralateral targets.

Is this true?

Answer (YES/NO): NO